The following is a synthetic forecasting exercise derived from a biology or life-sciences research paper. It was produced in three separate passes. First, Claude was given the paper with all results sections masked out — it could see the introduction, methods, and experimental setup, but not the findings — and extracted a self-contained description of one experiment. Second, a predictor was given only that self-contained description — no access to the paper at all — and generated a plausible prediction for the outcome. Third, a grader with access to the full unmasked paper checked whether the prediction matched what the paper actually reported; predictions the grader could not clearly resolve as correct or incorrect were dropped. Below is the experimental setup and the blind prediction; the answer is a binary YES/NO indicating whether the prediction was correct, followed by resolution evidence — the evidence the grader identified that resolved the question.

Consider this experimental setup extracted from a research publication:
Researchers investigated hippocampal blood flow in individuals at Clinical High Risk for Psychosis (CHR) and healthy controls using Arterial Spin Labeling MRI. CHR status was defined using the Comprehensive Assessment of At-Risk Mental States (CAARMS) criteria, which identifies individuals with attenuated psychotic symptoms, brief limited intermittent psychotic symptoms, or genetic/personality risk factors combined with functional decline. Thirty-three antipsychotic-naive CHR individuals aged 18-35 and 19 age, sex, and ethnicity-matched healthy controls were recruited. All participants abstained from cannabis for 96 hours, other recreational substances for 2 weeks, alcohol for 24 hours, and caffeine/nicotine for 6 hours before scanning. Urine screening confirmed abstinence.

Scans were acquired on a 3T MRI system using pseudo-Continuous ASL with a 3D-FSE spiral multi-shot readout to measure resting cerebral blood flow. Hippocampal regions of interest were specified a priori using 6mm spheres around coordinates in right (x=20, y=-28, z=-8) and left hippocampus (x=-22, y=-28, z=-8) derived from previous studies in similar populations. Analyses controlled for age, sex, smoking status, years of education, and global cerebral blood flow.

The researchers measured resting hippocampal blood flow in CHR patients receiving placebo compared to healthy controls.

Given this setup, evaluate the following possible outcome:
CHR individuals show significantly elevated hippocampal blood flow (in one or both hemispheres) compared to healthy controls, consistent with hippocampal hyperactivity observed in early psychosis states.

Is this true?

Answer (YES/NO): YES